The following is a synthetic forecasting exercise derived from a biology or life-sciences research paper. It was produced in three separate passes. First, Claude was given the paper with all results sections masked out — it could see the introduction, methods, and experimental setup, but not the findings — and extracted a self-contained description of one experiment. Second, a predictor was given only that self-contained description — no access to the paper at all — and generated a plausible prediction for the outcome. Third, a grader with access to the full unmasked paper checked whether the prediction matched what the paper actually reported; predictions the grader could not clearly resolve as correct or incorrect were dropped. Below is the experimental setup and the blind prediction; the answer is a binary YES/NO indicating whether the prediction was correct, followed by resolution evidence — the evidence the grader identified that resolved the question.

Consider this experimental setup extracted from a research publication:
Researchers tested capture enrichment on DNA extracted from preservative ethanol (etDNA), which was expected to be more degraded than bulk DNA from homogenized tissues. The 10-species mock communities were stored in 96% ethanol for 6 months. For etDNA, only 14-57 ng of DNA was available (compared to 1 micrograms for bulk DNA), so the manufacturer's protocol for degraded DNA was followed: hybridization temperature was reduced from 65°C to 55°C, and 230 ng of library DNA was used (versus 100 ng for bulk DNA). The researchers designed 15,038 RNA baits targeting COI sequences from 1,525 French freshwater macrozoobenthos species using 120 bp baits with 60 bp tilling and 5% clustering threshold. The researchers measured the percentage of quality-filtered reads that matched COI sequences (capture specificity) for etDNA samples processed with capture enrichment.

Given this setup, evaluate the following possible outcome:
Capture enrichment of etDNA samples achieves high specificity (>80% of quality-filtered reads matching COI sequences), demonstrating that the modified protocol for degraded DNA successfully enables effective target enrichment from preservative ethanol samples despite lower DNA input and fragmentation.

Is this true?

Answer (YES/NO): NO